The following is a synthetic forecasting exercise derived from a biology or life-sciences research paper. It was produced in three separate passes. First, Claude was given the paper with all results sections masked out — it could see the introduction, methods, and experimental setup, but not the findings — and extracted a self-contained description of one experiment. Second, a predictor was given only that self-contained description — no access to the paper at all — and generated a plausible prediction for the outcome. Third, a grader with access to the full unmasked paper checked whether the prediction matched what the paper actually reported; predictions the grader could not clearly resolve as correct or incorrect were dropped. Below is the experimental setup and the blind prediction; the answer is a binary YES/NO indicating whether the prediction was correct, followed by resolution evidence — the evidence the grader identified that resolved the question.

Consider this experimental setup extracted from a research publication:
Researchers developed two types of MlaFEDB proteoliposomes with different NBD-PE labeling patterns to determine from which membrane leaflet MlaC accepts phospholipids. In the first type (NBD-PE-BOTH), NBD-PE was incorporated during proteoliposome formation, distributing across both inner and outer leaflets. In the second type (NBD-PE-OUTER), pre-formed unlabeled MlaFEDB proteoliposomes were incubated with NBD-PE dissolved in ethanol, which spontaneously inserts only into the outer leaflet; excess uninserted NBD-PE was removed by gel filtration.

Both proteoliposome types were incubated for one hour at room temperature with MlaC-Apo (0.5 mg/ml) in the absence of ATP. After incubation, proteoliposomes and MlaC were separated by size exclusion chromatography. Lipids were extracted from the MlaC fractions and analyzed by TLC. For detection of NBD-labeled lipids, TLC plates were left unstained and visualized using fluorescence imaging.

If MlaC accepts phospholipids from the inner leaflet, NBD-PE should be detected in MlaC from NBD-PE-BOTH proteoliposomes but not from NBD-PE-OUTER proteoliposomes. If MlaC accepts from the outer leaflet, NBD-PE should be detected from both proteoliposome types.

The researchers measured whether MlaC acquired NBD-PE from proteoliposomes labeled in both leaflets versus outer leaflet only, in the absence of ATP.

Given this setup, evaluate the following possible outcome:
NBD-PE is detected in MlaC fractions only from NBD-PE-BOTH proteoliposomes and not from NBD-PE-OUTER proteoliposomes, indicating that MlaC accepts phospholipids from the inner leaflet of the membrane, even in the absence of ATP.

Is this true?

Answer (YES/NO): YES